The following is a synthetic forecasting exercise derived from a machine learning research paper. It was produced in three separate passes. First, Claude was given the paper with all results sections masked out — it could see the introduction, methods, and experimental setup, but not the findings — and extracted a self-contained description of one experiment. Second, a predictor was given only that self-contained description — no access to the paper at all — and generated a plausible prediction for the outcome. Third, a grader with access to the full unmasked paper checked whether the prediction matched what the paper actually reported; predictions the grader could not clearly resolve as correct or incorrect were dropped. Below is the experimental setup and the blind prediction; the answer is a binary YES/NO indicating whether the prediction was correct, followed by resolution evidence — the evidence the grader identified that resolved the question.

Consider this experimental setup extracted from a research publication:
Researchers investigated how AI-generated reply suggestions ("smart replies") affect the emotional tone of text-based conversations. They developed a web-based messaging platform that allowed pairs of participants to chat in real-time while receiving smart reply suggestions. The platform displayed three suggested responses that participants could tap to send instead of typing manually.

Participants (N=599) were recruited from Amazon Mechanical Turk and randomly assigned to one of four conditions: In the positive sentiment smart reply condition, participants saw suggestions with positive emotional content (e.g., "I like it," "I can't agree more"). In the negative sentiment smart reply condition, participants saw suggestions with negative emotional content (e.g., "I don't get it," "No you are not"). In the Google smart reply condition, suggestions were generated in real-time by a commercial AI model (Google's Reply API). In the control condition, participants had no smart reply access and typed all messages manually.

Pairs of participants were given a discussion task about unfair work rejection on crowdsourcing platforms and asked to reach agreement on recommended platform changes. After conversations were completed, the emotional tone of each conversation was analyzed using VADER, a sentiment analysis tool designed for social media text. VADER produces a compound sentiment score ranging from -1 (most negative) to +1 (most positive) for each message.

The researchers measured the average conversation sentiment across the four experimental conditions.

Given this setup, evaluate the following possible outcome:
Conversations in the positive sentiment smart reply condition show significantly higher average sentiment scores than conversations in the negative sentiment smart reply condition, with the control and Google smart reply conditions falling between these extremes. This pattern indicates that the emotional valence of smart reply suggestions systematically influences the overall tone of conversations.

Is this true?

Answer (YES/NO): NO